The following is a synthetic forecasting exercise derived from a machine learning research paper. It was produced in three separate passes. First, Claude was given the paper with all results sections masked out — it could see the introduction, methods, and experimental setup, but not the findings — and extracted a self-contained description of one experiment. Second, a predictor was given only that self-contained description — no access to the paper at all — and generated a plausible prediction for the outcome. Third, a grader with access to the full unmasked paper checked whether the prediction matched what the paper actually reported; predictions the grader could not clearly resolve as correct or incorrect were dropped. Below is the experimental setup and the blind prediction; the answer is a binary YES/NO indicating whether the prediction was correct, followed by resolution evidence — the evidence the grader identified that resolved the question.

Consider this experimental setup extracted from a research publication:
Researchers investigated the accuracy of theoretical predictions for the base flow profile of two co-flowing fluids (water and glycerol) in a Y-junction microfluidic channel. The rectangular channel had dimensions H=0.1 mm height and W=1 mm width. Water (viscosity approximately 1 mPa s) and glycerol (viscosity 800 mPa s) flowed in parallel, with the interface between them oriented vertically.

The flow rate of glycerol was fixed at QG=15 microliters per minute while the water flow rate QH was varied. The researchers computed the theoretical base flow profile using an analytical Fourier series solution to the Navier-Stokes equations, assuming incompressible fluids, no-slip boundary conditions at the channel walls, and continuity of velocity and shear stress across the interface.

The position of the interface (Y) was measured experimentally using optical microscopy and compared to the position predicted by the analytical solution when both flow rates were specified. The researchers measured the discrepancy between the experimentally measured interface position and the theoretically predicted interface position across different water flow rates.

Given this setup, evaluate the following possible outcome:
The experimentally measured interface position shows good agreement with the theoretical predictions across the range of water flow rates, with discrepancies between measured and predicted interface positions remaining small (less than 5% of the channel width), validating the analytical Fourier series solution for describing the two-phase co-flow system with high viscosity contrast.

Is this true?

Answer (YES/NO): NO